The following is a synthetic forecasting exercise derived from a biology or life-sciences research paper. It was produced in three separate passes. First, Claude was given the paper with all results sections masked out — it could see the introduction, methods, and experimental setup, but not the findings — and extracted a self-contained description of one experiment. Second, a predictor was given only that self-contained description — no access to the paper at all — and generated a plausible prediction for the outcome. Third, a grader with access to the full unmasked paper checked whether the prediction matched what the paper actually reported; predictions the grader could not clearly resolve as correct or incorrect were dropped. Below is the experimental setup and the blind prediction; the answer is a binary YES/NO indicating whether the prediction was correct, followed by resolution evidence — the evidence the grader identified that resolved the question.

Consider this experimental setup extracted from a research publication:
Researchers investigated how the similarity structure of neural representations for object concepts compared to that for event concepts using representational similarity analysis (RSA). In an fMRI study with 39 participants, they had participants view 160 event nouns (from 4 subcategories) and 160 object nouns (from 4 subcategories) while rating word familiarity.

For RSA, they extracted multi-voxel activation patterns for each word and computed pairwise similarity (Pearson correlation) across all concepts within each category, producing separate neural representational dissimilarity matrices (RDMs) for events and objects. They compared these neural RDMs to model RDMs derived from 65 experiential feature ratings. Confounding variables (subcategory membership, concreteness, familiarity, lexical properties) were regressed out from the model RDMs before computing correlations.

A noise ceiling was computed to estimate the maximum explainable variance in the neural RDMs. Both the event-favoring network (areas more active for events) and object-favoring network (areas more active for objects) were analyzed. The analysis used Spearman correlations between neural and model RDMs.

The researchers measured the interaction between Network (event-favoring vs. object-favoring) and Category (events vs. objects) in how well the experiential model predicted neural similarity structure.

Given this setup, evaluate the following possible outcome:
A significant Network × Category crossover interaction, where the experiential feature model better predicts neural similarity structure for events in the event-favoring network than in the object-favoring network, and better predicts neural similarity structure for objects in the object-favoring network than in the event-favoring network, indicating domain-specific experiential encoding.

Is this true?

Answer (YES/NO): NO